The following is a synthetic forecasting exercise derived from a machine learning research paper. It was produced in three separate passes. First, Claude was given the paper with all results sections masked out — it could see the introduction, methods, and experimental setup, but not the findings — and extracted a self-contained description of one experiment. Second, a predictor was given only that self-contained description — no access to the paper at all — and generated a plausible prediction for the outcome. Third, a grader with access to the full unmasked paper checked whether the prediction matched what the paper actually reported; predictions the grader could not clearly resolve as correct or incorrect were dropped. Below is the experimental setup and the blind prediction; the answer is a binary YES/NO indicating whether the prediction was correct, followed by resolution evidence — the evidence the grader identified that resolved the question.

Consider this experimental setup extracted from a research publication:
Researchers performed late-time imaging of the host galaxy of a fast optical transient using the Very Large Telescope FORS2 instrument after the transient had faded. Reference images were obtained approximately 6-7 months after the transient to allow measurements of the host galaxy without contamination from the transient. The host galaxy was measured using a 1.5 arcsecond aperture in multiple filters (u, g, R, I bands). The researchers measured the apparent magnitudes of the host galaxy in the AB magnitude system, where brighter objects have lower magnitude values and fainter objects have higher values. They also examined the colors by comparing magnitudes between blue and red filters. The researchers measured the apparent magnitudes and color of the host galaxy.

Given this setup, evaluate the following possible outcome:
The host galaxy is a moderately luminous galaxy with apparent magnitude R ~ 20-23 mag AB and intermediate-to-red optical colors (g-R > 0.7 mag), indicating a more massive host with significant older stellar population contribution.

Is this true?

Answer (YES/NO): NO